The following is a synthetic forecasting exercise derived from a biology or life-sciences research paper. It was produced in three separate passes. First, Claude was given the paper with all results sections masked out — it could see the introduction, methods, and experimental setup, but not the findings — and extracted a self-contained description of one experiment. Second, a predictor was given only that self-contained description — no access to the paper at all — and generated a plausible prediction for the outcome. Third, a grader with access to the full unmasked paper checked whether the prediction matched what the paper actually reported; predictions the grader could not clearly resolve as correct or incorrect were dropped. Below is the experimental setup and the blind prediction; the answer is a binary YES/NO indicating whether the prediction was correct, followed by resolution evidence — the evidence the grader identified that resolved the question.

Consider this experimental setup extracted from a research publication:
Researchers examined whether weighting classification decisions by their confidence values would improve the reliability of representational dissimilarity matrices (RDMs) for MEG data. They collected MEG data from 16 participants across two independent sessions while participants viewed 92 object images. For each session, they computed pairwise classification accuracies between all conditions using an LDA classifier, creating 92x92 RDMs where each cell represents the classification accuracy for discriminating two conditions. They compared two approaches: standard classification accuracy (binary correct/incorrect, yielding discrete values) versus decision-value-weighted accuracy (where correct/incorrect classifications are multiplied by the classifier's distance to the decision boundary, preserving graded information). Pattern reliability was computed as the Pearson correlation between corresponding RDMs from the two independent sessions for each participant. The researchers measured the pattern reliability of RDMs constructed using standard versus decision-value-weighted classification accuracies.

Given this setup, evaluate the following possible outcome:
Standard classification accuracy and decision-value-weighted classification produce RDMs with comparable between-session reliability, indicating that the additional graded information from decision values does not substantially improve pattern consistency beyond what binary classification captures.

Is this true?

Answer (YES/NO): NO